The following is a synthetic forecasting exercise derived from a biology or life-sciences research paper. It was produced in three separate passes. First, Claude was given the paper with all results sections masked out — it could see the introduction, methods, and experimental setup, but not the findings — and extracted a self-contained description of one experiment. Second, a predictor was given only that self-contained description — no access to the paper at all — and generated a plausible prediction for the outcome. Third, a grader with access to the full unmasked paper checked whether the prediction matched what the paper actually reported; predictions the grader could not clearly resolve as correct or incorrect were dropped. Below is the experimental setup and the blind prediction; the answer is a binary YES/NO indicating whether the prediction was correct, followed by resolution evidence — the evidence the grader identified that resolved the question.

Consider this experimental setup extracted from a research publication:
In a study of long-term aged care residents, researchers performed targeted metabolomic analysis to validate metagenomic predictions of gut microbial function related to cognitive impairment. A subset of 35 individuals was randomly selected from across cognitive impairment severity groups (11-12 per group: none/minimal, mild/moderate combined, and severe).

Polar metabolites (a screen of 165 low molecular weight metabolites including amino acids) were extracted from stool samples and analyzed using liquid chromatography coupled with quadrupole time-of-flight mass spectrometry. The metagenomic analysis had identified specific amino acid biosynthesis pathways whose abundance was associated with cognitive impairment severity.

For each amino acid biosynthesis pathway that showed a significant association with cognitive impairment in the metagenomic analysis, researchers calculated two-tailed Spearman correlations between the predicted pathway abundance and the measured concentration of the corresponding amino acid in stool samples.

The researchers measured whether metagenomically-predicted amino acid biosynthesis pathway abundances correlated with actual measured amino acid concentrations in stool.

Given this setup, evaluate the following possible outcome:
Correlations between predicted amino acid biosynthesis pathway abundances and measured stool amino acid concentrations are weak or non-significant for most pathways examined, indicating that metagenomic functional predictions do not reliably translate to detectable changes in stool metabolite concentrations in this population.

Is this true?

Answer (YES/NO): NO